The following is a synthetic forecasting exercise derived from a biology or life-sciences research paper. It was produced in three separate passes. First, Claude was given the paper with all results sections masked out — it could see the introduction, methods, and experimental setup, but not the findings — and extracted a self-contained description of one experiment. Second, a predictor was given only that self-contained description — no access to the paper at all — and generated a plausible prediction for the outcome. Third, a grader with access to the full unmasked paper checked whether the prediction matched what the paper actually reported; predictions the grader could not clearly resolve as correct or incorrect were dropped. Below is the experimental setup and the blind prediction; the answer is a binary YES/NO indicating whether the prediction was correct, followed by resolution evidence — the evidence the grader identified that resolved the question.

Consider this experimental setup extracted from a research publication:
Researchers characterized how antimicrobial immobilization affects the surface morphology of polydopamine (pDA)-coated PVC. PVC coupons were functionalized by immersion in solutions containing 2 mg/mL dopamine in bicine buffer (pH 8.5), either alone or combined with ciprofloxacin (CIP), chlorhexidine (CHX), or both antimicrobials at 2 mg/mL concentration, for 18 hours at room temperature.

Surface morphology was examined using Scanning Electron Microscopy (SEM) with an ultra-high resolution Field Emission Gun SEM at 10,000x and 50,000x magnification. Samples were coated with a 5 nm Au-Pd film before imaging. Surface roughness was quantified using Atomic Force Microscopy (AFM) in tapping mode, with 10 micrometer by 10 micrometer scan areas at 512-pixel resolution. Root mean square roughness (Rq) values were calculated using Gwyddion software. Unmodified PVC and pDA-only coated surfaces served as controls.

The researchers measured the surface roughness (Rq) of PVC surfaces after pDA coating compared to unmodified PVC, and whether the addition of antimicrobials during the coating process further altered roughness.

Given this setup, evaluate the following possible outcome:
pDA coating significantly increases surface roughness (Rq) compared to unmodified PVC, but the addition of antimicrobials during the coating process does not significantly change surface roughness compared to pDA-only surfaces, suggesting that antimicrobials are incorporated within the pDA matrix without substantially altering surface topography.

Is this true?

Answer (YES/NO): NO